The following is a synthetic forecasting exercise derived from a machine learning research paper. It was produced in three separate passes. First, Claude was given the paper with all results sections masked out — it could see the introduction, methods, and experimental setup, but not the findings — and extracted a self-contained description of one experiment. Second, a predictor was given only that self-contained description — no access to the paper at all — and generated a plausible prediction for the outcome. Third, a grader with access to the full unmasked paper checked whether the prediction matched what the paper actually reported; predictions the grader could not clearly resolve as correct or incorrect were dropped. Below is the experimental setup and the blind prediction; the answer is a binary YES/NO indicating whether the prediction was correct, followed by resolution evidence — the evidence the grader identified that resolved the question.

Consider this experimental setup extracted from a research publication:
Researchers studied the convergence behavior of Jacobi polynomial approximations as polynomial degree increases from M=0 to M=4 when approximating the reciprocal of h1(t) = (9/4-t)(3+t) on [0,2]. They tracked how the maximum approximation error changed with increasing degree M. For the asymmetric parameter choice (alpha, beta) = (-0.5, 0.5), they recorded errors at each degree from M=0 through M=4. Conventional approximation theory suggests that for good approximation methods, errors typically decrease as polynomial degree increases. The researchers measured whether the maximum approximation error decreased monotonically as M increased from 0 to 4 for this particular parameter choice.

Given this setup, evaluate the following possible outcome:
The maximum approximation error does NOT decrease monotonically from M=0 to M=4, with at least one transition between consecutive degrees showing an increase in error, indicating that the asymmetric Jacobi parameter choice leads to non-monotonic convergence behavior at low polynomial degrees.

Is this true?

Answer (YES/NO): YES